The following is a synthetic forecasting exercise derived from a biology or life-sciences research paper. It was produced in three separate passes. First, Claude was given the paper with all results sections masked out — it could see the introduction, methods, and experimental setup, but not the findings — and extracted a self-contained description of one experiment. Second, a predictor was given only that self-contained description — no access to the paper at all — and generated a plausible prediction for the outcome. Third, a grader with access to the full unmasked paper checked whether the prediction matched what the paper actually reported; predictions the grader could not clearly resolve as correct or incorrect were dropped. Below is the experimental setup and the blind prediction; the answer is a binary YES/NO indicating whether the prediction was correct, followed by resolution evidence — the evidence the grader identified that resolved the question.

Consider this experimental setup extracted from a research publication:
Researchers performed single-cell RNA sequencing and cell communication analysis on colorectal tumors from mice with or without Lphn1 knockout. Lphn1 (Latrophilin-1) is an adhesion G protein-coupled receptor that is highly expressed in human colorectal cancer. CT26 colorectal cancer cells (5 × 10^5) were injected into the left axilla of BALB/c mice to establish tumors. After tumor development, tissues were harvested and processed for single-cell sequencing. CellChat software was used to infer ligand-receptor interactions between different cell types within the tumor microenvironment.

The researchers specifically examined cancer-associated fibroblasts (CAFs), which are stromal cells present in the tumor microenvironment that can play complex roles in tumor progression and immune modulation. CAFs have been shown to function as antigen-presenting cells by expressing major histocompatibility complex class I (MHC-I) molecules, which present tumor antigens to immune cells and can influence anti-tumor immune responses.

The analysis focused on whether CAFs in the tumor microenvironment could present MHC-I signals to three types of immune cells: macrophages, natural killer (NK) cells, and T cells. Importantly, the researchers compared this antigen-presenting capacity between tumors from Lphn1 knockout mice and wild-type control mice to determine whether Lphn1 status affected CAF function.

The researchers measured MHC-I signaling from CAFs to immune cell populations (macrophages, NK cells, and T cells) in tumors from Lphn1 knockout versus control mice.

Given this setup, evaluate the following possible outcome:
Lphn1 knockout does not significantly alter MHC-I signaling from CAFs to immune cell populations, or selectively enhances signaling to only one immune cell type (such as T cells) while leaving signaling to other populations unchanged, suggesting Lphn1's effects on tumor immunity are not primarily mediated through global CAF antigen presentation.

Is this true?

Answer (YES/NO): YES